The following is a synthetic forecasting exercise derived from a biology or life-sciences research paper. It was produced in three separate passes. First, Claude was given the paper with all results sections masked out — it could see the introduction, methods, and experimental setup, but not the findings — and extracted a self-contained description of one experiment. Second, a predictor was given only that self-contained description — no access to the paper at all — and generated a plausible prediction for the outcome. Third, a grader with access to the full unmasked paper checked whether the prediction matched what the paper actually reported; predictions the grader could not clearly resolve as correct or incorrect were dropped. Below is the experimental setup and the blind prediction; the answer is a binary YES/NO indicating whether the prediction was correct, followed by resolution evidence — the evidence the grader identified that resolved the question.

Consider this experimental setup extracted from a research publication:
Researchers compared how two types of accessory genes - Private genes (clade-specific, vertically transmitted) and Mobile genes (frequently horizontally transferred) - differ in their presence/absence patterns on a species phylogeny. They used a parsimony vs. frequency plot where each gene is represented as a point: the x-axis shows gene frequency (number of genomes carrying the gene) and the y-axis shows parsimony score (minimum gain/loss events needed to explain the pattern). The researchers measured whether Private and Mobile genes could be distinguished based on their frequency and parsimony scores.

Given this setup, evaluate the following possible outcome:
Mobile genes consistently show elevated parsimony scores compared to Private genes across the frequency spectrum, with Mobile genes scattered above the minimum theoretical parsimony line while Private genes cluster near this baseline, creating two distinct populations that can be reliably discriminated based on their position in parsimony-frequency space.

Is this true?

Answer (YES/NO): NO